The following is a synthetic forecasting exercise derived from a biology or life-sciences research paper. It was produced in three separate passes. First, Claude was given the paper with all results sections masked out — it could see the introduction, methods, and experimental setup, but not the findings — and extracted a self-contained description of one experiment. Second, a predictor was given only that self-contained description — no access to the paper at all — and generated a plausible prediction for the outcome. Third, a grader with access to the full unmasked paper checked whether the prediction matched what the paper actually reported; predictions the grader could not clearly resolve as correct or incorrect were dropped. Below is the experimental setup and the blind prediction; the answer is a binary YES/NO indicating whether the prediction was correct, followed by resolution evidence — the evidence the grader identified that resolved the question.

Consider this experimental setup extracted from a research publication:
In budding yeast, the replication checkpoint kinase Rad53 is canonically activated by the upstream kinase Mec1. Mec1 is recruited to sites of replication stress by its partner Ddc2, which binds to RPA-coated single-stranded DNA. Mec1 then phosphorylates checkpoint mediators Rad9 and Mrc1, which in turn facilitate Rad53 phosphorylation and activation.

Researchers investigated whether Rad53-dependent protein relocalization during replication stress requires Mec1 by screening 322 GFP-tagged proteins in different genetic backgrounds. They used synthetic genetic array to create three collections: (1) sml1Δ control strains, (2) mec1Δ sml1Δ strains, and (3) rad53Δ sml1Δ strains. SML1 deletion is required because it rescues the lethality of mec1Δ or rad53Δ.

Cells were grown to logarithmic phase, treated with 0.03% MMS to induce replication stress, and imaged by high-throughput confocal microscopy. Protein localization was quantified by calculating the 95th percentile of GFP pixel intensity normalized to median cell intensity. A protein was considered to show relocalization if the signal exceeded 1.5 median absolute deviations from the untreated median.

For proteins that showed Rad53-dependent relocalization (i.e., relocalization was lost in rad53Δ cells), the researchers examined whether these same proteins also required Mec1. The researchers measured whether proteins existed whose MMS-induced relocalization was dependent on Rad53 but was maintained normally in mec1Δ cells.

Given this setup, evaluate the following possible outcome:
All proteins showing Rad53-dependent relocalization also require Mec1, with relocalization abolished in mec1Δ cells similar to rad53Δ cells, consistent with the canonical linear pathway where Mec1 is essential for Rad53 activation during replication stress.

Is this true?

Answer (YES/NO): NO